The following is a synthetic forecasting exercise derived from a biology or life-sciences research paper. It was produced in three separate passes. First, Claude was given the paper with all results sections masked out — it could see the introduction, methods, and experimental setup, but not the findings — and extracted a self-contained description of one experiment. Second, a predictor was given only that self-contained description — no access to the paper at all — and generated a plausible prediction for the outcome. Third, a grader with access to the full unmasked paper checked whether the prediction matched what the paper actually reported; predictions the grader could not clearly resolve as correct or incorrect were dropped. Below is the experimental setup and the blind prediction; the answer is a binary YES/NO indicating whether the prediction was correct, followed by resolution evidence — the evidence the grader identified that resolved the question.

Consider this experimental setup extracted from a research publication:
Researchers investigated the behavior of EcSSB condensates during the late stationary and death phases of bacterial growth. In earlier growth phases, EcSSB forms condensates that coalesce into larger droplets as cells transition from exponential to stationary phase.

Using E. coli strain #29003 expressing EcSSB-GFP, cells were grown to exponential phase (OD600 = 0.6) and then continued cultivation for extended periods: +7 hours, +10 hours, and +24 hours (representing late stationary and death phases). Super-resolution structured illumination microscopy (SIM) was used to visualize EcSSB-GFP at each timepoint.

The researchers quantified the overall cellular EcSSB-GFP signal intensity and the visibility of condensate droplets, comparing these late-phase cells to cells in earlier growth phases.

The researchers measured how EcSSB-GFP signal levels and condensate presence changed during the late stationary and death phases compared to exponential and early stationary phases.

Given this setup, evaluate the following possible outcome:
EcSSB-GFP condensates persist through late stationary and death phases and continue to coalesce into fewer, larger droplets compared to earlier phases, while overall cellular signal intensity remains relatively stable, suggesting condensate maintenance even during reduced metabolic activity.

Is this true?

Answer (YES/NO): NO